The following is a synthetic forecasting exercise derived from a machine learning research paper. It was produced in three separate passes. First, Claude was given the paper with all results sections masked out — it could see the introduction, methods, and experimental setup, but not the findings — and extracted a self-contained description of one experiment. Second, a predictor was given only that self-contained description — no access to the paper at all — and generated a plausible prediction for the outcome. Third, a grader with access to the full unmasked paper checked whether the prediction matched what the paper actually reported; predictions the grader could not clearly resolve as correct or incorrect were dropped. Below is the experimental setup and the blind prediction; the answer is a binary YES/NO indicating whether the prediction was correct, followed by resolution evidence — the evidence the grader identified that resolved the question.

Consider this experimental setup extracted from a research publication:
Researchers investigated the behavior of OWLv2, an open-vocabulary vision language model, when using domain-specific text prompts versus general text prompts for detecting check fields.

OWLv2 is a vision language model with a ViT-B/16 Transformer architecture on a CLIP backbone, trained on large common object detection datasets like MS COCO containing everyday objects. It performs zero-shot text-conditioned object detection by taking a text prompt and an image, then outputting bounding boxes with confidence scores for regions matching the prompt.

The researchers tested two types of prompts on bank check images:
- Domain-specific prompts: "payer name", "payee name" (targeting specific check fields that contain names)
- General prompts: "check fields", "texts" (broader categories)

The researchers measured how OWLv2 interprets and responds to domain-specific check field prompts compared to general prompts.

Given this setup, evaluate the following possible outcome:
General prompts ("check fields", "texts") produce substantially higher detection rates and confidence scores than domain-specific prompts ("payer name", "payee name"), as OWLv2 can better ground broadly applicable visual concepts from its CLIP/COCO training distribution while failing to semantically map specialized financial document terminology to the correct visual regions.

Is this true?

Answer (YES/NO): NO